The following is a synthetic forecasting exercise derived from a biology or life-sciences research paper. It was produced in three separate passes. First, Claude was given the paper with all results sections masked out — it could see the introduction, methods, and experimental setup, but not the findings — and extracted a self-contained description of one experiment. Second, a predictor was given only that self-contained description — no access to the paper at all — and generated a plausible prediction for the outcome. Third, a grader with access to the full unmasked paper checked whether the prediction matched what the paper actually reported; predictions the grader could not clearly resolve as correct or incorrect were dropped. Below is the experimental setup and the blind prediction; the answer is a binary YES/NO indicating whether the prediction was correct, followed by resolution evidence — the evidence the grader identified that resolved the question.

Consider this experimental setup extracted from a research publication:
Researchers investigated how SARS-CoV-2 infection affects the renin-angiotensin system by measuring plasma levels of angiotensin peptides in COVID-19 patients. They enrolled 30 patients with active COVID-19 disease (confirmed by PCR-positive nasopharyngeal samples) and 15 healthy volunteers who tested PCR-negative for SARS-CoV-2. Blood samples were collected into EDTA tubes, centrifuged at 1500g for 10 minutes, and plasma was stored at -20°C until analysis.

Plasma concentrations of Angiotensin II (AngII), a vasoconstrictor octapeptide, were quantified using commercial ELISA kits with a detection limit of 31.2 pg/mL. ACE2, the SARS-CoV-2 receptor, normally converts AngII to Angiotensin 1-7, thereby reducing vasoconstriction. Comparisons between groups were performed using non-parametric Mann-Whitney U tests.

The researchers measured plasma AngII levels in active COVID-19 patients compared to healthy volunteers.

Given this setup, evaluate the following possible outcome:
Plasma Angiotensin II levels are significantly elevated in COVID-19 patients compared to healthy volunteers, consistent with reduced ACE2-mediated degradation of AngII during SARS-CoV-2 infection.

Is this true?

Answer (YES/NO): YES